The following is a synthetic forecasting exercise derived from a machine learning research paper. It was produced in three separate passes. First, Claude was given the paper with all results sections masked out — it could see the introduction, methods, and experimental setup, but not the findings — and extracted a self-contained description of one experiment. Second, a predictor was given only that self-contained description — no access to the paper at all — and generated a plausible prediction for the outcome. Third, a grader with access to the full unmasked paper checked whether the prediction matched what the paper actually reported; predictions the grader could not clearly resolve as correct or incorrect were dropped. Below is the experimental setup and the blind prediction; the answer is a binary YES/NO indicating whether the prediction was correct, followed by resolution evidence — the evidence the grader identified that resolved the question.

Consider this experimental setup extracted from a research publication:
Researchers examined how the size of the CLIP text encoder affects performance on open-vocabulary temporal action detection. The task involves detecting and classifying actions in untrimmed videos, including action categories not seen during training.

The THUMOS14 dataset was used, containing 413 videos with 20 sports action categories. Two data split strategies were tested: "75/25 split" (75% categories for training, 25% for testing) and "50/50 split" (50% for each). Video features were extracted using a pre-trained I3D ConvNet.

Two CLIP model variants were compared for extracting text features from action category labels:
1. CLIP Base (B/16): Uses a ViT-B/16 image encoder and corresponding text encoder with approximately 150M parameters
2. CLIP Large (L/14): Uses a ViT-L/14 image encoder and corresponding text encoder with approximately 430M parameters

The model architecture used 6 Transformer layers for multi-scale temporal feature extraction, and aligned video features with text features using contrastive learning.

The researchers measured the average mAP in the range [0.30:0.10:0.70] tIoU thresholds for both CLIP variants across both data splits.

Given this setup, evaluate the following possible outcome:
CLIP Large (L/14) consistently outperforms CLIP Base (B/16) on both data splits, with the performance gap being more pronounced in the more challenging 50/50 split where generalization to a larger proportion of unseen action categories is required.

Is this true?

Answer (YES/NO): NO